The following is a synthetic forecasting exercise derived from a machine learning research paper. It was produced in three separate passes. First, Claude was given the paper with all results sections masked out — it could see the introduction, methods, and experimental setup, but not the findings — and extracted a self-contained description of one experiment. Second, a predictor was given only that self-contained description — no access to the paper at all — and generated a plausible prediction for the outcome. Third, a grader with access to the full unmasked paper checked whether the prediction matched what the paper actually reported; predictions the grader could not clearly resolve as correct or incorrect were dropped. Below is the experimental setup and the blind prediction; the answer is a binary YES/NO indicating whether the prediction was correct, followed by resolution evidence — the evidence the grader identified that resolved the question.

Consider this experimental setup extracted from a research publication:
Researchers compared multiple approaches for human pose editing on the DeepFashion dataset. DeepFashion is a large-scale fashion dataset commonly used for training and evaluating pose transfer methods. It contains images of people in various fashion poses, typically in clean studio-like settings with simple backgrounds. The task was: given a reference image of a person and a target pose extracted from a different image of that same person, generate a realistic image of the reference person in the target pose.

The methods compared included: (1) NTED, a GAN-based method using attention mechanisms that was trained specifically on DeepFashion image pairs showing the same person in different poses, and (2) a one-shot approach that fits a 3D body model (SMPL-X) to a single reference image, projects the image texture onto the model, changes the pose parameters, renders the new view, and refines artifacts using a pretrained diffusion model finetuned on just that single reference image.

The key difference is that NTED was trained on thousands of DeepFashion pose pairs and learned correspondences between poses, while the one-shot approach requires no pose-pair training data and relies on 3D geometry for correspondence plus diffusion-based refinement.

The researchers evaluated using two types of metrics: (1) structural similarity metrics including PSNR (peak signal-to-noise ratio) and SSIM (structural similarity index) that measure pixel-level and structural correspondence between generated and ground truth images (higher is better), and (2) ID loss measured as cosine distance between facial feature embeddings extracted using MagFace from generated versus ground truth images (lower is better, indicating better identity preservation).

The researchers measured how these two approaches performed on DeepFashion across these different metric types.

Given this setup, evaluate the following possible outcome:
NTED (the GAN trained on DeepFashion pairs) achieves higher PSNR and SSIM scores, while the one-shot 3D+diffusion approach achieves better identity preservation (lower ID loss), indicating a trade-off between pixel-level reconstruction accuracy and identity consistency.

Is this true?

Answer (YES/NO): YES